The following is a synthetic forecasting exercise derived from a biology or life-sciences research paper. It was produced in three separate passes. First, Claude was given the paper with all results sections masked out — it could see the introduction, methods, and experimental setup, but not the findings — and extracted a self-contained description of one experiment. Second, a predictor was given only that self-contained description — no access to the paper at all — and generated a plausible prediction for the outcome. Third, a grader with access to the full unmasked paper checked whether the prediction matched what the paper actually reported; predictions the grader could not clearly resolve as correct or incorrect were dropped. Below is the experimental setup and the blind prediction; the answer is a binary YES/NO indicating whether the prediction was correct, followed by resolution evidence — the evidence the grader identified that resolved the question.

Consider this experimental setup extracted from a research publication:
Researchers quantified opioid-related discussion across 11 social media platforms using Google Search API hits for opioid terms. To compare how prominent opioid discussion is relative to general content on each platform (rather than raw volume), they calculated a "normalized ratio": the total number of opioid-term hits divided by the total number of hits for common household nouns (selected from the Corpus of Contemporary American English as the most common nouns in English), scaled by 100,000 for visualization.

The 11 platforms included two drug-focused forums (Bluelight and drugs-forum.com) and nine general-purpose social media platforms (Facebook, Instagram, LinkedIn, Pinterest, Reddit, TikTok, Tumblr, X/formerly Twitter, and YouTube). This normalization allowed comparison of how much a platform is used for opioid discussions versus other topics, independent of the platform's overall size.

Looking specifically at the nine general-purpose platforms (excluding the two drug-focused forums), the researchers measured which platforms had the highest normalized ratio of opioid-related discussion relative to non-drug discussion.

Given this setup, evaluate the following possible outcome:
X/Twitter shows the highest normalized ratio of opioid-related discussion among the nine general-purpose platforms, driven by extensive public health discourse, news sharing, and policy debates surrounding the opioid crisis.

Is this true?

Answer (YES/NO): NO